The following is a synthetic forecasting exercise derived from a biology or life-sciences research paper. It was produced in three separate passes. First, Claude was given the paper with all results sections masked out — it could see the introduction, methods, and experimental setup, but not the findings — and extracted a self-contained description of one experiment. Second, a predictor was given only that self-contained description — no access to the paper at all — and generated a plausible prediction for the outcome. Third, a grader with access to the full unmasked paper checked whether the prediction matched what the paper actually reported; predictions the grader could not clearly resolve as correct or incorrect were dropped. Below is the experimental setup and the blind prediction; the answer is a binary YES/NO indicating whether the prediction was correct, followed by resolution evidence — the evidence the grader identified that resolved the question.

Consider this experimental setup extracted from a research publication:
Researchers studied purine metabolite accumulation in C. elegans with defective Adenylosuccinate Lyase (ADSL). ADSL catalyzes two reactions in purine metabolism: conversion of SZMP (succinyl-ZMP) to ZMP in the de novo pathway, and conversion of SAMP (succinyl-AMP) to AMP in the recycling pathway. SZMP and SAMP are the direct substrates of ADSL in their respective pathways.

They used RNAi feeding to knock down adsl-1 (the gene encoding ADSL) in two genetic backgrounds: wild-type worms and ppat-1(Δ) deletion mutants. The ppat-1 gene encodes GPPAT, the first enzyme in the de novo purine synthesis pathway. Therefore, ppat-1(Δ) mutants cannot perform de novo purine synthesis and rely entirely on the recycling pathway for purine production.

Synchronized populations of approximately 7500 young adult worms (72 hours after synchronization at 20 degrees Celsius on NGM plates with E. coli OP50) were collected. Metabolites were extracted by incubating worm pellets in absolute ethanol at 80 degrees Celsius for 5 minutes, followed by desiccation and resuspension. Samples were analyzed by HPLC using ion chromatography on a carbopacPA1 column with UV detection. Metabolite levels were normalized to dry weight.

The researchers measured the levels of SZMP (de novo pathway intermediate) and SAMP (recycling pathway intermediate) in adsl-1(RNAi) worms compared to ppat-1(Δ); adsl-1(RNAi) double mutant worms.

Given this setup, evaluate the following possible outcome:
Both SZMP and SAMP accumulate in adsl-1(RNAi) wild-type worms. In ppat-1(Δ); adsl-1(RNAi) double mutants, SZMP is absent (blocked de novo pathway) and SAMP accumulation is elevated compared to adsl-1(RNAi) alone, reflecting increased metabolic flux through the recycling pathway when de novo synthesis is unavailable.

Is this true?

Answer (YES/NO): NO